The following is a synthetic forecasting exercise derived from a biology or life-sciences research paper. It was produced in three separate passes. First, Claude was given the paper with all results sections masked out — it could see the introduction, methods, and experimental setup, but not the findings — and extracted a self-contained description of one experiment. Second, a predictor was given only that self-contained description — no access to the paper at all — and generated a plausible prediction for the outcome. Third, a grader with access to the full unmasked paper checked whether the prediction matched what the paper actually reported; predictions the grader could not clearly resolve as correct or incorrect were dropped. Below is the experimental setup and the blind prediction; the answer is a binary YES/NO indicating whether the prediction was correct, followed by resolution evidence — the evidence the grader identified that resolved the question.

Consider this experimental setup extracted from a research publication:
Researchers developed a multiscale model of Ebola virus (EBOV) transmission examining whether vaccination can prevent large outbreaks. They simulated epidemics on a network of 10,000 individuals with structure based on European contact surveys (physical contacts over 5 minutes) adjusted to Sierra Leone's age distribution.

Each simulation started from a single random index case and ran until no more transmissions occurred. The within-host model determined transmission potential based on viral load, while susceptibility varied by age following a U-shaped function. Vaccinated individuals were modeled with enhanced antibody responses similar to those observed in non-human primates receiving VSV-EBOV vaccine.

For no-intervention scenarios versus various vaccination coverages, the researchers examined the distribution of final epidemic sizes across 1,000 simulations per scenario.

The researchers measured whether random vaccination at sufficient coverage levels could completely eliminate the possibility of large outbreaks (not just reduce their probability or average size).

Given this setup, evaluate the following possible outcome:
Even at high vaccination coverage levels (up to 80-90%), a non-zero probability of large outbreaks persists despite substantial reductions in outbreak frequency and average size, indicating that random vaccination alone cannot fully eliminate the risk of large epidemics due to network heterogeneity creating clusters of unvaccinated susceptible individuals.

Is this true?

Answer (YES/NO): NO